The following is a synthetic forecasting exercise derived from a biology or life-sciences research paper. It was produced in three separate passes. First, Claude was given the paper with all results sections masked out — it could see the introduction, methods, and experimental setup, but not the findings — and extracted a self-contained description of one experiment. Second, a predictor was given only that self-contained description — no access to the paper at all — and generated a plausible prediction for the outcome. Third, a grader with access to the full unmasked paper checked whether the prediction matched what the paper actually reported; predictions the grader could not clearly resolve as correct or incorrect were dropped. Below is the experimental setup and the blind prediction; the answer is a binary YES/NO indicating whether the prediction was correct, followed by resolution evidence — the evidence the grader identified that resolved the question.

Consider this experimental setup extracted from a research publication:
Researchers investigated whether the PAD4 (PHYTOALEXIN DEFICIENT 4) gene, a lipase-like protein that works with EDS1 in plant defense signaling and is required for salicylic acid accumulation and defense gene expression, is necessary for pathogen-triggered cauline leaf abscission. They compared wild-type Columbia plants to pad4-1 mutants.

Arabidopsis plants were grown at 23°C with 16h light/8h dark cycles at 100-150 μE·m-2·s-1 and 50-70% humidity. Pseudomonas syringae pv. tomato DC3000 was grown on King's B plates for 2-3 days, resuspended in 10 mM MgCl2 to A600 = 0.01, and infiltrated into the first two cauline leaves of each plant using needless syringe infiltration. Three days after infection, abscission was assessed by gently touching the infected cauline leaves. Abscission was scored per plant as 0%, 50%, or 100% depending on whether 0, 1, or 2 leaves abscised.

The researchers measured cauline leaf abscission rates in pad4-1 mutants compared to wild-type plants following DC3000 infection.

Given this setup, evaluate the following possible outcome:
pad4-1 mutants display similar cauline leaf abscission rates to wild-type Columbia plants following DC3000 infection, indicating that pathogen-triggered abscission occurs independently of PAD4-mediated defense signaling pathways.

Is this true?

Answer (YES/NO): NO